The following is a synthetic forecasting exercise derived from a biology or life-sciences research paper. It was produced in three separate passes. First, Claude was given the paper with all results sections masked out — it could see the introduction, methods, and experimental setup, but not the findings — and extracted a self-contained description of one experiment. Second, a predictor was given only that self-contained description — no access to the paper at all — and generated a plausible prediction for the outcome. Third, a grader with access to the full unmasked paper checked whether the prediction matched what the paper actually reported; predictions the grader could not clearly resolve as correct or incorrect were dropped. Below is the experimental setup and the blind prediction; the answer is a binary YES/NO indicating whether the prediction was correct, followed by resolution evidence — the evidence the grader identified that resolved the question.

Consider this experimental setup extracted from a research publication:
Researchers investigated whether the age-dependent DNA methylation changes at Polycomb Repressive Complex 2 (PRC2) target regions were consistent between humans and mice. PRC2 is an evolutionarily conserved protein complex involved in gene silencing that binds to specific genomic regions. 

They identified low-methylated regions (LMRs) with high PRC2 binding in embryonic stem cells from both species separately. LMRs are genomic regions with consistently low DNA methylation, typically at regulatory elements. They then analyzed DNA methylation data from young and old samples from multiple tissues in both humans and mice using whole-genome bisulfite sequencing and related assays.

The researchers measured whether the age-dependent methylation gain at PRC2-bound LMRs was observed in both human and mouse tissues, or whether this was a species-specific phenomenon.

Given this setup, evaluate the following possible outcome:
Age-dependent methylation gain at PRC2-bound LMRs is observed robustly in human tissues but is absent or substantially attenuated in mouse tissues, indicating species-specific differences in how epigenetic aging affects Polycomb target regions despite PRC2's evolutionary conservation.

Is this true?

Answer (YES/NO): NO